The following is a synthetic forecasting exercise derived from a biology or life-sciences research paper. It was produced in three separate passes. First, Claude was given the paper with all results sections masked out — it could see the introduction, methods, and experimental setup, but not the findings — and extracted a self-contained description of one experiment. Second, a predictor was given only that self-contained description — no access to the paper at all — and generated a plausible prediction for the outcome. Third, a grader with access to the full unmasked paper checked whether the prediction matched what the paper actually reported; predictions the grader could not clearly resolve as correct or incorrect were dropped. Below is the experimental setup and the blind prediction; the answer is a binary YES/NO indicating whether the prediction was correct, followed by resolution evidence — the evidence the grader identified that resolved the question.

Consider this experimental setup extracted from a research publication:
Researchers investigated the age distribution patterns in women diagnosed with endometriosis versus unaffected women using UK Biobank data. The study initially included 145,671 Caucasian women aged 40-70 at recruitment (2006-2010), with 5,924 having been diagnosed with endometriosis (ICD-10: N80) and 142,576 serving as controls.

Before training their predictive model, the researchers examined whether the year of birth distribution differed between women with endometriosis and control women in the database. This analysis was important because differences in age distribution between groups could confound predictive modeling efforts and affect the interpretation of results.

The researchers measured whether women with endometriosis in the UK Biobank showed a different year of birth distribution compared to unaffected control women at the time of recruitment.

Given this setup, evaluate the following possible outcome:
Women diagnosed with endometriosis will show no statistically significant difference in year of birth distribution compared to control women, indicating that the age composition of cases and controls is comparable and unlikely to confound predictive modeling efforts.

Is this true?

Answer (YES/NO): NO